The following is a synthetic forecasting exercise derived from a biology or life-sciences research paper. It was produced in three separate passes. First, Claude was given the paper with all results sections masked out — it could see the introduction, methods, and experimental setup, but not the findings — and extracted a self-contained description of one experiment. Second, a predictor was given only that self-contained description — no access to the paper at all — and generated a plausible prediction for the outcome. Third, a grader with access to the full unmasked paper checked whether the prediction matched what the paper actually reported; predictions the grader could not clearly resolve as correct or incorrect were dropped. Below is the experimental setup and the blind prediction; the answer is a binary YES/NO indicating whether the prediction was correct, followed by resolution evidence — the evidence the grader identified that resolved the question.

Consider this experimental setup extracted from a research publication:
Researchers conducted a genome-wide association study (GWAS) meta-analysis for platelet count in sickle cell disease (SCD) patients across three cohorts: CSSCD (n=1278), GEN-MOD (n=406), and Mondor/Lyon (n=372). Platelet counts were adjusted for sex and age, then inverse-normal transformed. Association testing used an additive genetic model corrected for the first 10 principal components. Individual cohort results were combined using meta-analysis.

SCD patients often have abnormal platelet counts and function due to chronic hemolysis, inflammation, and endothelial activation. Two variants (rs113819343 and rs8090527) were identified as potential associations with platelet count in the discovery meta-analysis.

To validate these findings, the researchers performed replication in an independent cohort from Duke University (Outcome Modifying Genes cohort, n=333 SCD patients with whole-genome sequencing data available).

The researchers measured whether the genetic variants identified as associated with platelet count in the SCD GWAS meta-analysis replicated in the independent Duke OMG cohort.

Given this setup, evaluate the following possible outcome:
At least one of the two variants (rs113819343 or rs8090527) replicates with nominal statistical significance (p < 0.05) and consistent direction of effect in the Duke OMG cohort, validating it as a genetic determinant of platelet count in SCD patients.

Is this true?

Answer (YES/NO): NO